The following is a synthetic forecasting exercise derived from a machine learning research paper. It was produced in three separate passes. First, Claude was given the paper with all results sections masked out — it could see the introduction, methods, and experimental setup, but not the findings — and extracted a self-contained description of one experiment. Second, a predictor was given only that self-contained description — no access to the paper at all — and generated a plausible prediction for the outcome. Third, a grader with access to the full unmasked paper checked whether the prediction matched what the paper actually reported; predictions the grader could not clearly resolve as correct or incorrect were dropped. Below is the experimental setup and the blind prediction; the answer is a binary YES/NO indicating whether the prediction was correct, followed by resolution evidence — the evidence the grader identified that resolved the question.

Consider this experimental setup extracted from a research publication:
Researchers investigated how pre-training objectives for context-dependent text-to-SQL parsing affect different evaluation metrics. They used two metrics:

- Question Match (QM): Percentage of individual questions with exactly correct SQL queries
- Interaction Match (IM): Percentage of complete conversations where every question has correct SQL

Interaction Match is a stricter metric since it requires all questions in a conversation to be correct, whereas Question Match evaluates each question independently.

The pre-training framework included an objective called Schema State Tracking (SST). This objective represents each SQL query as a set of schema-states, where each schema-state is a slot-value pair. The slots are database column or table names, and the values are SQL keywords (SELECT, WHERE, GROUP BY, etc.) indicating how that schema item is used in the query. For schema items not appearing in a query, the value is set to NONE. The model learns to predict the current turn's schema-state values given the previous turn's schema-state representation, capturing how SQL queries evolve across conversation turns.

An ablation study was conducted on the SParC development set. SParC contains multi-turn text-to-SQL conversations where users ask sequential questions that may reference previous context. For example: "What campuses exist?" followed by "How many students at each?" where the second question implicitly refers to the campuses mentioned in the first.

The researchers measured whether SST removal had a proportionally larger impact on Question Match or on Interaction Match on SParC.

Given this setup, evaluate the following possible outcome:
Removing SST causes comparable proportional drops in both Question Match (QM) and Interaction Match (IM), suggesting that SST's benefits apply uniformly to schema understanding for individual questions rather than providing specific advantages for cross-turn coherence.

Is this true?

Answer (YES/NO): NO